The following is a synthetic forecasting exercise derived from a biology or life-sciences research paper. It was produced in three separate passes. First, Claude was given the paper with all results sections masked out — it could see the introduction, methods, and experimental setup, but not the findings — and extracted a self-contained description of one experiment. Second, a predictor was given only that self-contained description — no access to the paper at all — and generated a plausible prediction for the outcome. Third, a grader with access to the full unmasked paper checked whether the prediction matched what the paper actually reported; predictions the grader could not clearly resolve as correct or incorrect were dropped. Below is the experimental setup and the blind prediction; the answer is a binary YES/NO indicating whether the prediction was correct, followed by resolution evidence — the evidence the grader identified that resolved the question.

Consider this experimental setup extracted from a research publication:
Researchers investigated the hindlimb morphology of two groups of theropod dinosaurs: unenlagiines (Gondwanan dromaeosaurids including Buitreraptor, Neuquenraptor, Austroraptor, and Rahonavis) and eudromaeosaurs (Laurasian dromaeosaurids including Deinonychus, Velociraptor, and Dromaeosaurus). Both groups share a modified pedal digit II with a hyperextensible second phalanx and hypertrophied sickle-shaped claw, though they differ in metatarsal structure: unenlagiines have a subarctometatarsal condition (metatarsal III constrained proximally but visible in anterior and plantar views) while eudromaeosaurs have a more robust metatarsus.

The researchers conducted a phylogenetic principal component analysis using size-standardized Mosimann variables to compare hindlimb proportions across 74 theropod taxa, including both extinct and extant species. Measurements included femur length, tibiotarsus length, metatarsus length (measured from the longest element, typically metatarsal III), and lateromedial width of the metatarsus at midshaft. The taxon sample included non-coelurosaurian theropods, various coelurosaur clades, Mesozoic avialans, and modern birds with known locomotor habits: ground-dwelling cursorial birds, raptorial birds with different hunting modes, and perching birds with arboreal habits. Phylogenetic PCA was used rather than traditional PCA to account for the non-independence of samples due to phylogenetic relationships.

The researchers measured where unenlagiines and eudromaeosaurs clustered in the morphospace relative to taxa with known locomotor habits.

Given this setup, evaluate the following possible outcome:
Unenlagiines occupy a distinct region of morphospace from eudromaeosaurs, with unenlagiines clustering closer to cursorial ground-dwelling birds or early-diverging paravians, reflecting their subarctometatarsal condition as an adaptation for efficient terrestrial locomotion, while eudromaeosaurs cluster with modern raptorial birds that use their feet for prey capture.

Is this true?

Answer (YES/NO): YES